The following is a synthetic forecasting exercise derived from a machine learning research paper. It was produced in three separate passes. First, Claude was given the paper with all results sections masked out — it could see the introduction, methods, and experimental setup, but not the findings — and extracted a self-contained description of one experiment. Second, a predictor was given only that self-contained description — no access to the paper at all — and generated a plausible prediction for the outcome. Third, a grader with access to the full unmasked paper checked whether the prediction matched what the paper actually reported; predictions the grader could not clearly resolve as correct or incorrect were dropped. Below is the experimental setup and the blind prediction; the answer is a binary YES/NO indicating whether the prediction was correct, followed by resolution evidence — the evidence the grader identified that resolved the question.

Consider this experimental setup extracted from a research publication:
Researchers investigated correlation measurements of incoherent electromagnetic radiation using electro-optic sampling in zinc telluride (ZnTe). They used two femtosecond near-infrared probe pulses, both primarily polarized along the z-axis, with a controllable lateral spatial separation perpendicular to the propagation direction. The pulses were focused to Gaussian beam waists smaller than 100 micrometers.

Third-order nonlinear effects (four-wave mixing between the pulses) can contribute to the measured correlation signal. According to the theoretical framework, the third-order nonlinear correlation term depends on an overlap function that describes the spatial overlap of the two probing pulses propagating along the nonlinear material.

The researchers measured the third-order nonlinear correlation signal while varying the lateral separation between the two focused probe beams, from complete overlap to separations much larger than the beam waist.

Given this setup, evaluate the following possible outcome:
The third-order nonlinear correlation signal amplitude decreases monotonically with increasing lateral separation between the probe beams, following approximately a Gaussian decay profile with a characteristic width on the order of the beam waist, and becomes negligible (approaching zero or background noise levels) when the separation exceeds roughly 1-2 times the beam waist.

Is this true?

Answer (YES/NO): NO